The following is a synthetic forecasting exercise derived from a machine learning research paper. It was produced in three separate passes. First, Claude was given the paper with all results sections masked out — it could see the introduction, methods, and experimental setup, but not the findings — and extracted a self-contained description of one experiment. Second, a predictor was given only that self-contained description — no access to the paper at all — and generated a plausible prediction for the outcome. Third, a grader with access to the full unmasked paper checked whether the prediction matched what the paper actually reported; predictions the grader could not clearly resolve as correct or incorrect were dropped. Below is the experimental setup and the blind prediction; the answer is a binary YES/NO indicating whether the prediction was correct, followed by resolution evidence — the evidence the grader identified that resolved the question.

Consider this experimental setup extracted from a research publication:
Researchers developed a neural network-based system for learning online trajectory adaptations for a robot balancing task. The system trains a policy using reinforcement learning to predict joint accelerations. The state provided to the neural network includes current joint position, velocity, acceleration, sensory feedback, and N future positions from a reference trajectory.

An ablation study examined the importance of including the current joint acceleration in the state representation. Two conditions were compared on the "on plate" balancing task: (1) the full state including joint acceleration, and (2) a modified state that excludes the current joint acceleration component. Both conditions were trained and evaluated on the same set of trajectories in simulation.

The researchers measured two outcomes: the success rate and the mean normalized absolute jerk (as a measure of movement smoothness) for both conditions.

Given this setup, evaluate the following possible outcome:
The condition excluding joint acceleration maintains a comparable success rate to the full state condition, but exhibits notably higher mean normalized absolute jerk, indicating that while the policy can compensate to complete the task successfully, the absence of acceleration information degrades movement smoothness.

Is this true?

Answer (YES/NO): YES